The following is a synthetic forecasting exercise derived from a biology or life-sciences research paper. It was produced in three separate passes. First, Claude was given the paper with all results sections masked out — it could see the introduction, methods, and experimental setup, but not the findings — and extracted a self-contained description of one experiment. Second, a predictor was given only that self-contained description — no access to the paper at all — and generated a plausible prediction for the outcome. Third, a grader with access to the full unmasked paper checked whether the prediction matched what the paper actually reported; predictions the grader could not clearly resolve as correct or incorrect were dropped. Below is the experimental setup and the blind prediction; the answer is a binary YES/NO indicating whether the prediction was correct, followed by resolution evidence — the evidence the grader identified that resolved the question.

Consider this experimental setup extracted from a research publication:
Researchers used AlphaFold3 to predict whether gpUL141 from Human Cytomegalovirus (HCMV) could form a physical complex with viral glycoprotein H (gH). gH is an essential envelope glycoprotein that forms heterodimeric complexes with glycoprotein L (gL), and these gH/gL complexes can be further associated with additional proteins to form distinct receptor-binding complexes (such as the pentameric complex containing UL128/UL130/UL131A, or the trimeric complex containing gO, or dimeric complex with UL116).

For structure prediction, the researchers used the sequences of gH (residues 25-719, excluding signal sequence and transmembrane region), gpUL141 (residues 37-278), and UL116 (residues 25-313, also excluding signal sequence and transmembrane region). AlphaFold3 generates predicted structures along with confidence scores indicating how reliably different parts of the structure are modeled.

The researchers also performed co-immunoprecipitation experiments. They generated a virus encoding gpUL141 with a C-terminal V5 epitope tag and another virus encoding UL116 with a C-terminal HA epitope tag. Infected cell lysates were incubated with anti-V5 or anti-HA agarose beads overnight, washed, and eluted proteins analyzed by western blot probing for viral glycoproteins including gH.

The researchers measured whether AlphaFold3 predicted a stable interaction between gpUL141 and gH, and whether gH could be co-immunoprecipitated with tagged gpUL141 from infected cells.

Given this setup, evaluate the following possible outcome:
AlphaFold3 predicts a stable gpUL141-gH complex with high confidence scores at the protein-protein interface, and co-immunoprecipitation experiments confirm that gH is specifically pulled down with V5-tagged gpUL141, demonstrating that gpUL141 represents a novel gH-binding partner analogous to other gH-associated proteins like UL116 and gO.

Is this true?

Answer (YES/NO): YES